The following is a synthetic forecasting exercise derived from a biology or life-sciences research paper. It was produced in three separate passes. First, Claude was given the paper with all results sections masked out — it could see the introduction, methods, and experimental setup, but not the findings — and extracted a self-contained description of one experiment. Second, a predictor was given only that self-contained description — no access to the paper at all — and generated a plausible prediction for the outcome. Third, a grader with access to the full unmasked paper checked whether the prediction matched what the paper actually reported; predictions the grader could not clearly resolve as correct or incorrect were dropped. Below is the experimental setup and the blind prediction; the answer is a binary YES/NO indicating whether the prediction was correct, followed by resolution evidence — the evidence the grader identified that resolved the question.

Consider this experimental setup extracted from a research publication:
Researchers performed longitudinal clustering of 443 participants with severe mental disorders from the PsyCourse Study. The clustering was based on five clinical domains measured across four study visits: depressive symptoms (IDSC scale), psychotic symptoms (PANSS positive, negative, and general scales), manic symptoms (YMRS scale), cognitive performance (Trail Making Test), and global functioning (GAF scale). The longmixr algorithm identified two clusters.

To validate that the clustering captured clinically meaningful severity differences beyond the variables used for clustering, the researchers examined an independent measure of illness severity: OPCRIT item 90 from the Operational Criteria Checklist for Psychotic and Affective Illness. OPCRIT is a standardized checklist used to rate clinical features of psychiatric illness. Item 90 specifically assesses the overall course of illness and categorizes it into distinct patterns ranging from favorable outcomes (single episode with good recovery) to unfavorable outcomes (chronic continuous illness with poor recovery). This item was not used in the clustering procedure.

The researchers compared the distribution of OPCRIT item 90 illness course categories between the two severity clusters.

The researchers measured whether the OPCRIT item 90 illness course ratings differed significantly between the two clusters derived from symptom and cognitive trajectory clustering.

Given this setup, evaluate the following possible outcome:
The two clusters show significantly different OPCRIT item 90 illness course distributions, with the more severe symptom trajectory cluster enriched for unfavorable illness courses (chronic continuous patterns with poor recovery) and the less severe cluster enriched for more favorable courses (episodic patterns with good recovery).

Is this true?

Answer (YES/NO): YES